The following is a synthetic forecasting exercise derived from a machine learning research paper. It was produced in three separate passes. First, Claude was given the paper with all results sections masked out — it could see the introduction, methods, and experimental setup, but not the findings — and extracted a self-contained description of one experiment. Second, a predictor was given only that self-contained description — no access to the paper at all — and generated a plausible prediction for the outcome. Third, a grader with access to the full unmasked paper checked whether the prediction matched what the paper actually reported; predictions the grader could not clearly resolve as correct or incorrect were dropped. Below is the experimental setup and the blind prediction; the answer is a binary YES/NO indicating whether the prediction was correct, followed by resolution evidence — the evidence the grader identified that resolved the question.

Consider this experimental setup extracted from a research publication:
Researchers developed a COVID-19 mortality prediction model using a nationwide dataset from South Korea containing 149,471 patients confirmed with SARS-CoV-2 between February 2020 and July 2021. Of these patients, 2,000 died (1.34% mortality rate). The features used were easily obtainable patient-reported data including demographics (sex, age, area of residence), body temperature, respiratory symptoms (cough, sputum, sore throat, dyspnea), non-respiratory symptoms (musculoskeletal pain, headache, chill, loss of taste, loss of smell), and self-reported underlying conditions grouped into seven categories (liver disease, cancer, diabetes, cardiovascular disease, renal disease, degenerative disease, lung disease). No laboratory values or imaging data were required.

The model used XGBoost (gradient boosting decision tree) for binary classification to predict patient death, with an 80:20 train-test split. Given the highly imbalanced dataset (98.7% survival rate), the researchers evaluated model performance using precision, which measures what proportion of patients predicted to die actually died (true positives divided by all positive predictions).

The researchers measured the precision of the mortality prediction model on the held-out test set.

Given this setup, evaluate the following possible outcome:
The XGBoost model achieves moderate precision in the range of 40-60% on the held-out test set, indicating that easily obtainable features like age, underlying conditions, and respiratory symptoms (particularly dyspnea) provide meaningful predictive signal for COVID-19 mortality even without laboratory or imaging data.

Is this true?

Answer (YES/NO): NO